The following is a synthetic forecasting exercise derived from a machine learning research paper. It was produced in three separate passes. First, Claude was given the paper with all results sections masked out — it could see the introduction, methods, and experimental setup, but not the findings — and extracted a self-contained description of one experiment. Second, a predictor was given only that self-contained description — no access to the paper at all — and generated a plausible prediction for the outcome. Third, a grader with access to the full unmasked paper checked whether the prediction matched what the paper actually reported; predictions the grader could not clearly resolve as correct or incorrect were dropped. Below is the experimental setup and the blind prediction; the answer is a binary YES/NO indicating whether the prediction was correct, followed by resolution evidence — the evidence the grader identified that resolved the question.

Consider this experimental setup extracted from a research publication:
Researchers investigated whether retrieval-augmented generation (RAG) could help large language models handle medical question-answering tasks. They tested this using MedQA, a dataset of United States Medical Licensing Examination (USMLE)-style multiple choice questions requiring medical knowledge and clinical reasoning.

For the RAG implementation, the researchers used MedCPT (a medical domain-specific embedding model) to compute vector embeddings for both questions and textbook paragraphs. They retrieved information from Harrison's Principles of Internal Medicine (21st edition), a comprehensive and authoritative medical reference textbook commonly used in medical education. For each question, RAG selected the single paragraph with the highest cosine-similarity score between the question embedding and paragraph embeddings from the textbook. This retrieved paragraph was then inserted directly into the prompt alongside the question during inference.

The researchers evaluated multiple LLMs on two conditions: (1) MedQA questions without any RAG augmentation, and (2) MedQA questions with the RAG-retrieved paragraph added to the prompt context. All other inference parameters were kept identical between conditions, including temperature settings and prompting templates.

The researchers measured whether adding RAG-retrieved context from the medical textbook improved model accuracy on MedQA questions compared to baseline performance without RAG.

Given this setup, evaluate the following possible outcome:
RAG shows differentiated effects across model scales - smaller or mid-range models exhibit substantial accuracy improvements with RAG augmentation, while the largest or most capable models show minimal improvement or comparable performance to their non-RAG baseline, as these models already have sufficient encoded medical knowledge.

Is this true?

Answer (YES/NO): NO